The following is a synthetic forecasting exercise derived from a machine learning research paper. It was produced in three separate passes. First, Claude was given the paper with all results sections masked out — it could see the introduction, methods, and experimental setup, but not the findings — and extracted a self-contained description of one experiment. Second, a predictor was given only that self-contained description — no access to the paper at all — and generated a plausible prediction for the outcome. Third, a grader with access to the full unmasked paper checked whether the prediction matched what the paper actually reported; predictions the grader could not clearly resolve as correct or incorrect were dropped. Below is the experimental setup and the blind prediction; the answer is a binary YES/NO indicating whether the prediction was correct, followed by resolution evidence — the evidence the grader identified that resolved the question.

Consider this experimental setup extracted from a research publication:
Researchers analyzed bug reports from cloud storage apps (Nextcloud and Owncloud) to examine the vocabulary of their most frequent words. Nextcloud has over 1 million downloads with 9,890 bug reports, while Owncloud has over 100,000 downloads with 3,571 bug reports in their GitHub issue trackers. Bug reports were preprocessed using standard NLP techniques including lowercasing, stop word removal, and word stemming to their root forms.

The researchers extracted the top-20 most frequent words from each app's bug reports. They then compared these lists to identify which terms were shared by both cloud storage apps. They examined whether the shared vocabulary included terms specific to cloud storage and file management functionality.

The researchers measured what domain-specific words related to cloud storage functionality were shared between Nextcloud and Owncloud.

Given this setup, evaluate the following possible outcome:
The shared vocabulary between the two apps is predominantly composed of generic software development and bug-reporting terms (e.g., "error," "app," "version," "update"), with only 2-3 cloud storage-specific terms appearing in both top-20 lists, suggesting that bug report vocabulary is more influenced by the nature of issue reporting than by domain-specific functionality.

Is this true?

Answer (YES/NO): NO